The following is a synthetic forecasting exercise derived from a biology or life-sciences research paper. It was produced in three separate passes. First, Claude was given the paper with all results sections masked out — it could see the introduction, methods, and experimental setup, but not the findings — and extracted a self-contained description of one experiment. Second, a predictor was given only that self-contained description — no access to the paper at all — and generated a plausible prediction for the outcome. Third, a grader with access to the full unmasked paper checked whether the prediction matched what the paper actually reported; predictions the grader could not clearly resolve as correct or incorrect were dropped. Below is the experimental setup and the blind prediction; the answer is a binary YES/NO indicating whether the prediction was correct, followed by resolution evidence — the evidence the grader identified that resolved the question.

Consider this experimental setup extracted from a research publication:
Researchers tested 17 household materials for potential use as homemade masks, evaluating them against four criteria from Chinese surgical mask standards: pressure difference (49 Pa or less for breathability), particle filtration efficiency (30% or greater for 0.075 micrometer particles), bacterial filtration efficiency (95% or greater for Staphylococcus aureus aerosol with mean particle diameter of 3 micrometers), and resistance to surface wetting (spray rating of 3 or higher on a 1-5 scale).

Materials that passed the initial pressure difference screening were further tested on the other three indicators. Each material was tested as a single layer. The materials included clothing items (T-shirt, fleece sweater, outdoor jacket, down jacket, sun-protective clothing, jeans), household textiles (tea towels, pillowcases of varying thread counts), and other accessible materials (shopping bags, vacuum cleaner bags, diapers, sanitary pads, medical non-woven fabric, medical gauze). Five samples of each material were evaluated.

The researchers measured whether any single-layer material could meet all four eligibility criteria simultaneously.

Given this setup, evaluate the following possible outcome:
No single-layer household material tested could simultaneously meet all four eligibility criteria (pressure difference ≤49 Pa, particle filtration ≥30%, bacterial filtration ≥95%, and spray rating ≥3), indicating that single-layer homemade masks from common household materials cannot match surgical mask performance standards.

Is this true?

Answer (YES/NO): YES